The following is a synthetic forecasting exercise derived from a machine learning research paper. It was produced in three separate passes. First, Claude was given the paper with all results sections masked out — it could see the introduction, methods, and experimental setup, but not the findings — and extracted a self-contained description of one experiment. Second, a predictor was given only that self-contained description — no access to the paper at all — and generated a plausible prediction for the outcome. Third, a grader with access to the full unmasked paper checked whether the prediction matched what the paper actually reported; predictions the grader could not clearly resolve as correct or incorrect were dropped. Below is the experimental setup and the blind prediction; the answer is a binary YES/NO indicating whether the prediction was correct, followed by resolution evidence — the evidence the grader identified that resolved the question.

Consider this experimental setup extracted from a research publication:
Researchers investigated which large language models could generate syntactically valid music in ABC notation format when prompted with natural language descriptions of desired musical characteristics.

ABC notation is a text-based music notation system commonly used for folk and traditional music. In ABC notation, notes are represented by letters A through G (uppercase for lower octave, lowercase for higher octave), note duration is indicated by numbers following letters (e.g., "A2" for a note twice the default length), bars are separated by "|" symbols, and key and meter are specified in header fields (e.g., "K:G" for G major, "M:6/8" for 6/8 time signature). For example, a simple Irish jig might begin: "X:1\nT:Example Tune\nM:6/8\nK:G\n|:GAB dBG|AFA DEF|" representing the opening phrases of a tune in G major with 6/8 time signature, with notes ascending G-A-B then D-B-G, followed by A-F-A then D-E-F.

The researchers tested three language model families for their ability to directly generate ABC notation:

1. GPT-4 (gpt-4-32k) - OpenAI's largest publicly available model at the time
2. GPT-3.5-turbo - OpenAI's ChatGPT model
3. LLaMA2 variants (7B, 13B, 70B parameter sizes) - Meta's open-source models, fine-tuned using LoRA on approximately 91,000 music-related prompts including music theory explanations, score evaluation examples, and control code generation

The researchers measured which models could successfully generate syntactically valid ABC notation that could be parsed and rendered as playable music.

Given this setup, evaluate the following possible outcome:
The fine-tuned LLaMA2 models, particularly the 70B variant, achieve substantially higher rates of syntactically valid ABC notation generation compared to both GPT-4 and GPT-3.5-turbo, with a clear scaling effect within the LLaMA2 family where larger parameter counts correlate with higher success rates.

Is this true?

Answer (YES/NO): NO